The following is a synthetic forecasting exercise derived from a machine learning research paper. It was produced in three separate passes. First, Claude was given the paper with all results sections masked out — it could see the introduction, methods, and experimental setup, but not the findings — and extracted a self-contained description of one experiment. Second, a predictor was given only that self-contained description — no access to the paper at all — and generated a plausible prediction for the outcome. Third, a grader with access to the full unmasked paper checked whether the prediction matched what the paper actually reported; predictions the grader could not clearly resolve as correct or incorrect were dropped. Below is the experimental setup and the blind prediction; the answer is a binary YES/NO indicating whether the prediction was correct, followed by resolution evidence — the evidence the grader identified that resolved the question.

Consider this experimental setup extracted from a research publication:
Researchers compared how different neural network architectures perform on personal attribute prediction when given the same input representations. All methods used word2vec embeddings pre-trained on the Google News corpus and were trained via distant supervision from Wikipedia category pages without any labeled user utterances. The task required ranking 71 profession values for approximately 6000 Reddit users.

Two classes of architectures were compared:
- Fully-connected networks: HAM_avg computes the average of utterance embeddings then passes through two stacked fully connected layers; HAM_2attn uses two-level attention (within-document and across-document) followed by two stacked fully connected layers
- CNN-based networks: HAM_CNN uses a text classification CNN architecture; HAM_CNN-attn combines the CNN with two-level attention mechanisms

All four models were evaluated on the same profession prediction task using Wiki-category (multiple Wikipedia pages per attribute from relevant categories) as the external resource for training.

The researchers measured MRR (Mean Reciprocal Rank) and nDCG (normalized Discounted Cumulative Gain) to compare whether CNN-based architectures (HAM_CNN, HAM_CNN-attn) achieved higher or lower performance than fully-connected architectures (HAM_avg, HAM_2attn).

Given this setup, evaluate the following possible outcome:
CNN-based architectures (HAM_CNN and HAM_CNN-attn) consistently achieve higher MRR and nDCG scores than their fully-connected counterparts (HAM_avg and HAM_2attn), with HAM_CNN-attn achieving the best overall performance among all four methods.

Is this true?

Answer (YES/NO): NO